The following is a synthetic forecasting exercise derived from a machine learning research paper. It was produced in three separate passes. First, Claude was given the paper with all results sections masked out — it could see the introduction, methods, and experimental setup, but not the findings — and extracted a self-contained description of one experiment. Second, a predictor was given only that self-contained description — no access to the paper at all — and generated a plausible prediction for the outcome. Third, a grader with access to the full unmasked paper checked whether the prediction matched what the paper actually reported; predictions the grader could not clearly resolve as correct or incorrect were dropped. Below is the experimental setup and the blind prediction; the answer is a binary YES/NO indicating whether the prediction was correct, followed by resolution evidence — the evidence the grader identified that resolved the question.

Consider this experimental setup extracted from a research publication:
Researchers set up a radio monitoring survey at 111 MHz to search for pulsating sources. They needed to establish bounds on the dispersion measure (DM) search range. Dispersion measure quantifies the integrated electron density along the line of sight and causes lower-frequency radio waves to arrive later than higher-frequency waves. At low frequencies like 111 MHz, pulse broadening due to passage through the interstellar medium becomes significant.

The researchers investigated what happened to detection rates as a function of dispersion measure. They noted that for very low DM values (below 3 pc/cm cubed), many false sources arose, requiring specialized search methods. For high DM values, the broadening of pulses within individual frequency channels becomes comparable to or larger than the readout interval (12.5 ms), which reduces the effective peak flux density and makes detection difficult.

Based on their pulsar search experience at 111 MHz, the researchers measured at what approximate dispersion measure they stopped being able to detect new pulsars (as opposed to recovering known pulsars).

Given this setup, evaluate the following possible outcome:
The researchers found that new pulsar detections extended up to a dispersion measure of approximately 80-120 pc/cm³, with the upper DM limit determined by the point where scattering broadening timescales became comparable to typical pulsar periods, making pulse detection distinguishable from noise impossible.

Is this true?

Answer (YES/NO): NO